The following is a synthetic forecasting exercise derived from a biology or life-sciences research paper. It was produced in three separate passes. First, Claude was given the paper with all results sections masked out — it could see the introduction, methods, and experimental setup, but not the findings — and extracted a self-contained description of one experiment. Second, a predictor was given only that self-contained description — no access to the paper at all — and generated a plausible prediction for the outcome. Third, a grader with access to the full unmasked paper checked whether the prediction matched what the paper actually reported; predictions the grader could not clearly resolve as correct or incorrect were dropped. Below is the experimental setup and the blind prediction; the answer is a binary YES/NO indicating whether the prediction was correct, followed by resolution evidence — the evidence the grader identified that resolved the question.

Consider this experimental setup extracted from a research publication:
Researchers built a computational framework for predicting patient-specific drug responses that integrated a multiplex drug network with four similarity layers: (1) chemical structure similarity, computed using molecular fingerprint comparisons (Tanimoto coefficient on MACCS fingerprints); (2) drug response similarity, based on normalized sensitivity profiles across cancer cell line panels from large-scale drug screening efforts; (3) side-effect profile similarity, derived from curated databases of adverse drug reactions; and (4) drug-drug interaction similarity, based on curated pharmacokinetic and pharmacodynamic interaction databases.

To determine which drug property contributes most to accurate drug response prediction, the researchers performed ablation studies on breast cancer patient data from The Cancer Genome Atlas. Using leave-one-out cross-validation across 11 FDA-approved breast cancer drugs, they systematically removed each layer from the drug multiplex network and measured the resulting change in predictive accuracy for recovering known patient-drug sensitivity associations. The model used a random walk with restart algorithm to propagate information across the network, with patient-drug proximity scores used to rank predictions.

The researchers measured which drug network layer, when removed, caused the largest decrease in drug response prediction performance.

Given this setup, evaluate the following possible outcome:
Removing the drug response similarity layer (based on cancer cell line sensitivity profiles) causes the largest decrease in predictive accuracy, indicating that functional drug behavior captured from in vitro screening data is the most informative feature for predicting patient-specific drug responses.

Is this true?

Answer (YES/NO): NO